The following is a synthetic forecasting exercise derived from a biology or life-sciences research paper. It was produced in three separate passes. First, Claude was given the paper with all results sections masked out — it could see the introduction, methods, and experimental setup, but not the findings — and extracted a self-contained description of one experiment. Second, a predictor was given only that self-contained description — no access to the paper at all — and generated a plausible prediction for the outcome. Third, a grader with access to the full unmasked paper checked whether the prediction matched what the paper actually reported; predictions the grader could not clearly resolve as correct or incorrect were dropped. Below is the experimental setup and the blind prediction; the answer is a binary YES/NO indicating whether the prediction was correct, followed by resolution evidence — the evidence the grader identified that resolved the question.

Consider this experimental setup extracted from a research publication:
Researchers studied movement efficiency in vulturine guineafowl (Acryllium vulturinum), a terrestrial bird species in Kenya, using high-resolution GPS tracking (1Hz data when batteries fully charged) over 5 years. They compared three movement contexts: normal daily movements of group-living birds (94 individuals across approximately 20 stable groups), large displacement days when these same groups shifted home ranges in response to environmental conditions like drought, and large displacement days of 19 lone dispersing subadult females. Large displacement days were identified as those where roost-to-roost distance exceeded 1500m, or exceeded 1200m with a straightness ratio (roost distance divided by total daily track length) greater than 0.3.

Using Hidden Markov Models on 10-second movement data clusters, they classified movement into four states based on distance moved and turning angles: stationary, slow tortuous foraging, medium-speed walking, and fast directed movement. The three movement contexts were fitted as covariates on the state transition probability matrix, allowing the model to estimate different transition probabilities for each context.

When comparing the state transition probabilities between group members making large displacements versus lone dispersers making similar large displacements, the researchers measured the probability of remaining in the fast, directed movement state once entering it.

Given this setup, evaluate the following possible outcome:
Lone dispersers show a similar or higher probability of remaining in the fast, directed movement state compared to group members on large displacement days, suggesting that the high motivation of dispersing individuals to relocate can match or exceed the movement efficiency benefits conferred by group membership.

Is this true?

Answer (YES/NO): YES